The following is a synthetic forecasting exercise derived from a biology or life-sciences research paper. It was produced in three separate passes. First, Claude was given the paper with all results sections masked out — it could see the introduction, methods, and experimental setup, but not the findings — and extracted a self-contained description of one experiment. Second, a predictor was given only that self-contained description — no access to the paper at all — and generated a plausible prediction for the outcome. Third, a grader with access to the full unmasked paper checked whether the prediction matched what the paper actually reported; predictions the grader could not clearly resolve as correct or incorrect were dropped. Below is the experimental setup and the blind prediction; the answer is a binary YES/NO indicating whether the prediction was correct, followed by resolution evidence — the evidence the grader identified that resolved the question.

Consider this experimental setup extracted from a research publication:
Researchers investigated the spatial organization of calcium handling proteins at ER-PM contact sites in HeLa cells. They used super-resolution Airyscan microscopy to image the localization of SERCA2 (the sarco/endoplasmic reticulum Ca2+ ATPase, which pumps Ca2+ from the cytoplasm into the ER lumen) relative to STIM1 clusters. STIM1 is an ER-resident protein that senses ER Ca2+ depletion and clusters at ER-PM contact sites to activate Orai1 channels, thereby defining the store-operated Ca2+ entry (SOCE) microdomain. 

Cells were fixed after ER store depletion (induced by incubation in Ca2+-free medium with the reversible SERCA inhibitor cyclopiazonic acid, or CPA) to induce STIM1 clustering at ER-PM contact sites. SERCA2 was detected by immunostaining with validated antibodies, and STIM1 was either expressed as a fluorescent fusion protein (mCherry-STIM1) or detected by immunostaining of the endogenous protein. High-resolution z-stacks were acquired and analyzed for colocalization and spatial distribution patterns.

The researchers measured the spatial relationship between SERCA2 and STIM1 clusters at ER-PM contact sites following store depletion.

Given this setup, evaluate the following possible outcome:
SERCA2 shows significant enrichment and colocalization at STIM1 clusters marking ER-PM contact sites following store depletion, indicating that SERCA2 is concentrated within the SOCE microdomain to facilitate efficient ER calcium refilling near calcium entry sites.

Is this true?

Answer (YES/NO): NO